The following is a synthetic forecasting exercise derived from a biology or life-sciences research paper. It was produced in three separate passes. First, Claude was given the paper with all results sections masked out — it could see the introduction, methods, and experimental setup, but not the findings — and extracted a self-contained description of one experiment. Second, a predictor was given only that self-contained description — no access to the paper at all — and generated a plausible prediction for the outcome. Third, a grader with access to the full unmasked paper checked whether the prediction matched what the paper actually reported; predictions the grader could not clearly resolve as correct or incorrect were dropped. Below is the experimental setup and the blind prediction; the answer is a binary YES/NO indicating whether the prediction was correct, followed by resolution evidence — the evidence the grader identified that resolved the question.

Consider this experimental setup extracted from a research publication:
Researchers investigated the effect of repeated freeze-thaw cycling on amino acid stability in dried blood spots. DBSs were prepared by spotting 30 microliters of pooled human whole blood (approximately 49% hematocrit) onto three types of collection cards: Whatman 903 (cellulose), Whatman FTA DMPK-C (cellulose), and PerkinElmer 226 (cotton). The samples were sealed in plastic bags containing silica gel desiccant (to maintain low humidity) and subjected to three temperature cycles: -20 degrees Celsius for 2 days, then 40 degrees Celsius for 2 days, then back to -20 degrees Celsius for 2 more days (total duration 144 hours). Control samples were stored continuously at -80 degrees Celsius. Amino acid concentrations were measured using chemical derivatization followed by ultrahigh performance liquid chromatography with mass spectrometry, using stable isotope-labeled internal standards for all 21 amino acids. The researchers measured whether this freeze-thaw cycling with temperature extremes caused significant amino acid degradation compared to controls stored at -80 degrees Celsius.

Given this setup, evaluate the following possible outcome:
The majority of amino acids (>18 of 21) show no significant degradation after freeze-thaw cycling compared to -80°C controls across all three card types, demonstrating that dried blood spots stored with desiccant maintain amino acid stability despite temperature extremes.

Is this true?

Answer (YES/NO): NO